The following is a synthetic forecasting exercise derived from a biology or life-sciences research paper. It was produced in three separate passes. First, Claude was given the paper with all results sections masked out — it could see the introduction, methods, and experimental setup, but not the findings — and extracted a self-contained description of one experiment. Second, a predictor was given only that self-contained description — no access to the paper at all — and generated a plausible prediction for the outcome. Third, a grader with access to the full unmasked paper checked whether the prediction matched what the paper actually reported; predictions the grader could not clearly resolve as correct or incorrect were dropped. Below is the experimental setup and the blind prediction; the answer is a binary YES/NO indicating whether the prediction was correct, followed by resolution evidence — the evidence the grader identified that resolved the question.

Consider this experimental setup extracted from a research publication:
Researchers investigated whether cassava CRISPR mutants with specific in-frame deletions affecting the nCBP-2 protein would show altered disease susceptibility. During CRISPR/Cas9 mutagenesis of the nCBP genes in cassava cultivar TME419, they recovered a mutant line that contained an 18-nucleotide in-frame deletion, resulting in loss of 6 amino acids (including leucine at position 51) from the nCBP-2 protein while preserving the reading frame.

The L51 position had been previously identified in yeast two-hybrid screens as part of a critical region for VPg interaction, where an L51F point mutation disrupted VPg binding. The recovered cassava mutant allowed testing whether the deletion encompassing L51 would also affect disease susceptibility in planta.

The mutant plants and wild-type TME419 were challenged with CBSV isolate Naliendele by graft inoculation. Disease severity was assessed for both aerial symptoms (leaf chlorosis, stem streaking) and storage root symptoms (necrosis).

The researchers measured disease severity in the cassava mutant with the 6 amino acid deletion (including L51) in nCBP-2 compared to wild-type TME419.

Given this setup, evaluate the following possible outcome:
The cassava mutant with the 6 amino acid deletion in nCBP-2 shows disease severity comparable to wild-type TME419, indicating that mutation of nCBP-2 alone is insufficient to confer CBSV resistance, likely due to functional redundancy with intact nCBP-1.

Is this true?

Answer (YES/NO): NO